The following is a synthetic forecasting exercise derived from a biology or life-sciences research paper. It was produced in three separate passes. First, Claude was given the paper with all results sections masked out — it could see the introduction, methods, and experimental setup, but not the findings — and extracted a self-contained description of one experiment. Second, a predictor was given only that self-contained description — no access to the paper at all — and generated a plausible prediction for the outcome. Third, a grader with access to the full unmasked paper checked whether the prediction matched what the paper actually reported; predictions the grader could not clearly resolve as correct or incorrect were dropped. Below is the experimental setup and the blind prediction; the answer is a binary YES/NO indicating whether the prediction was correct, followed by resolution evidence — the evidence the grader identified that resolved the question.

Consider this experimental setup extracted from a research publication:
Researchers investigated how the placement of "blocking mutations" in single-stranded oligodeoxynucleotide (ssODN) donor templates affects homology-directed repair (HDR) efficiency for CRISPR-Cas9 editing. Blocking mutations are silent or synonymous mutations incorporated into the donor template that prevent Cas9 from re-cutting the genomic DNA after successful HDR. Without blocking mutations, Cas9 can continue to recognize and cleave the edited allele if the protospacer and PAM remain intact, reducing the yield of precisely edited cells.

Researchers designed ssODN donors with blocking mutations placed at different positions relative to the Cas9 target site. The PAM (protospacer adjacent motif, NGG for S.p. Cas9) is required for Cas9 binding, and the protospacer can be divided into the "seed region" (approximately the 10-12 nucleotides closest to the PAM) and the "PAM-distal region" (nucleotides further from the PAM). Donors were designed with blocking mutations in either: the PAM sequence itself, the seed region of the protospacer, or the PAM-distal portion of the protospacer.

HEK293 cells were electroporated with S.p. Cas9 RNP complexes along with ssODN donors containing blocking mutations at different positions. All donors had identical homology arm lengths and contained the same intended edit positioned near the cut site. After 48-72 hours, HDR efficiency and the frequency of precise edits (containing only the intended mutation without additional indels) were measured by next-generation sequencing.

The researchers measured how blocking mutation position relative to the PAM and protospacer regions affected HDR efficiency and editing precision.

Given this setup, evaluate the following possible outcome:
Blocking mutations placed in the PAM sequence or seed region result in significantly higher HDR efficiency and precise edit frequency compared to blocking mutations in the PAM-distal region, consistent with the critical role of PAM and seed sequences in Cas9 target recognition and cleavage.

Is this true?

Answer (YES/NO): YES